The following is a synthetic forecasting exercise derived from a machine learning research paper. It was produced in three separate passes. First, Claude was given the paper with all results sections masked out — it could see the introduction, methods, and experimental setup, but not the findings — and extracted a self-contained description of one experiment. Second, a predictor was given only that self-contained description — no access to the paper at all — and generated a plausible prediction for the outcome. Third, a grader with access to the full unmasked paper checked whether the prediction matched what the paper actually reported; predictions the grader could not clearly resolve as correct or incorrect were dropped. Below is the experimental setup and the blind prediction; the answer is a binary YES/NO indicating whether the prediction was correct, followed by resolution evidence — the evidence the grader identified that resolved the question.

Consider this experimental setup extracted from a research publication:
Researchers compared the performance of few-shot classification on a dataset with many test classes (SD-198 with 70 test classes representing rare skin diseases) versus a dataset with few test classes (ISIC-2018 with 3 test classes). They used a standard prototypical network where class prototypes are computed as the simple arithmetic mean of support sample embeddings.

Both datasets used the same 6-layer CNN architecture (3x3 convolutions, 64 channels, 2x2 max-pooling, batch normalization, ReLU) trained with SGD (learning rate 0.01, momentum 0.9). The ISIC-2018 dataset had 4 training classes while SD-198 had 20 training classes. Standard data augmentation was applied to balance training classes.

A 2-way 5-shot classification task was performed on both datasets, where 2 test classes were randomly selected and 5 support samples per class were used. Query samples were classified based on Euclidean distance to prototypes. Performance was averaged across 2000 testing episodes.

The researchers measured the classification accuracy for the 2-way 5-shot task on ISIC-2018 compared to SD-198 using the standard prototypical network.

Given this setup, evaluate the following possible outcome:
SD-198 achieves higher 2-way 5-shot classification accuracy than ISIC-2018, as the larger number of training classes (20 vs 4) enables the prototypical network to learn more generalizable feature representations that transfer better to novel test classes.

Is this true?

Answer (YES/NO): NO